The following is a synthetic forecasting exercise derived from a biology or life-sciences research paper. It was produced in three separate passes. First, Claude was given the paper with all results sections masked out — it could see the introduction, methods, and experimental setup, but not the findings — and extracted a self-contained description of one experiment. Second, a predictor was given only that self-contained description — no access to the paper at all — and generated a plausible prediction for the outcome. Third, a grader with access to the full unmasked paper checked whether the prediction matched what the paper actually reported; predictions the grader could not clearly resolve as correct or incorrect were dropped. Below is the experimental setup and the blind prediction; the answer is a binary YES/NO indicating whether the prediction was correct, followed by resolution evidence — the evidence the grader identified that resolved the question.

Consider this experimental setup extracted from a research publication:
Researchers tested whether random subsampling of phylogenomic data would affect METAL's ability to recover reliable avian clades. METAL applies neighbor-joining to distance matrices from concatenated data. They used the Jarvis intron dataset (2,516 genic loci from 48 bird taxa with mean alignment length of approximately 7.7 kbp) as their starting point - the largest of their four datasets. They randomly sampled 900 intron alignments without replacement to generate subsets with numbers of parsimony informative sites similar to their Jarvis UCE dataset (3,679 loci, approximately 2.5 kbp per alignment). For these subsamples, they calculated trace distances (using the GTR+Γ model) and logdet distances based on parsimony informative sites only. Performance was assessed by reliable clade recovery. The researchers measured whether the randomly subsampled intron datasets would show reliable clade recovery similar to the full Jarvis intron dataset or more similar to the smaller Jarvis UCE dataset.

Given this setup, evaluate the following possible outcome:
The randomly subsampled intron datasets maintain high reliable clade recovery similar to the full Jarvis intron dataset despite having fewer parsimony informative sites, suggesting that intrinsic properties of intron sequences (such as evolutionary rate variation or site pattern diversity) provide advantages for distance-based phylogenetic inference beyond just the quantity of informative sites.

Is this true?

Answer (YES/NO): NO